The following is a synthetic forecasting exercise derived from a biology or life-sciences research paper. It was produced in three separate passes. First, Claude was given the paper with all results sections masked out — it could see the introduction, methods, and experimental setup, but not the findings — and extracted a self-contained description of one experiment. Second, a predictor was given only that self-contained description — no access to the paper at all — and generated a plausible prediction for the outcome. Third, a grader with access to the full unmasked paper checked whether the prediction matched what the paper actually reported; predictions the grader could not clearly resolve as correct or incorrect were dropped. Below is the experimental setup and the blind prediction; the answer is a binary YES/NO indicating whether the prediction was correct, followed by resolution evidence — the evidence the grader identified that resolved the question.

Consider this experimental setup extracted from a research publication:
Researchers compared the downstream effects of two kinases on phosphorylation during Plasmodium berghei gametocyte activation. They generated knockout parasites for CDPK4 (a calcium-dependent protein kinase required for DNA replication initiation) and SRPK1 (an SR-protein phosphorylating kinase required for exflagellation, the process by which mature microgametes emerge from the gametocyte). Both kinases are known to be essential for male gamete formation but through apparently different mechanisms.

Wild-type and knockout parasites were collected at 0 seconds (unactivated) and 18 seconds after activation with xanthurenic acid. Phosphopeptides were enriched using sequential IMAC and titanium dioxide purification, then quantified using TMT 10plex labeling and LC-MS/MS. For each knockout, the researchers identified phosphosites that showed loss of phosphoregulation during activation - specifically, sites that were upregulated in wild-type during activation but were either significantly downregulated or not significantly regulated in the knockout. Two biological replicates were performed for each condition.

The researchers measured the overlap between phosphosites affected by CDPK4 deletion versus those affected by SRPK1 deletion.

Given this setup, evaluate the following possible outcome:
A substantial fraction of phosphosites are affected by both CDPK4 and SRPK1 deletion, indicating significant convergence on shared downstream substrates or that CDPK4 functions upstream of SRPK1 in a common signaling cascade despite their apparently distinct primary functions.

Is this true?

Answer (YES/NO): NO